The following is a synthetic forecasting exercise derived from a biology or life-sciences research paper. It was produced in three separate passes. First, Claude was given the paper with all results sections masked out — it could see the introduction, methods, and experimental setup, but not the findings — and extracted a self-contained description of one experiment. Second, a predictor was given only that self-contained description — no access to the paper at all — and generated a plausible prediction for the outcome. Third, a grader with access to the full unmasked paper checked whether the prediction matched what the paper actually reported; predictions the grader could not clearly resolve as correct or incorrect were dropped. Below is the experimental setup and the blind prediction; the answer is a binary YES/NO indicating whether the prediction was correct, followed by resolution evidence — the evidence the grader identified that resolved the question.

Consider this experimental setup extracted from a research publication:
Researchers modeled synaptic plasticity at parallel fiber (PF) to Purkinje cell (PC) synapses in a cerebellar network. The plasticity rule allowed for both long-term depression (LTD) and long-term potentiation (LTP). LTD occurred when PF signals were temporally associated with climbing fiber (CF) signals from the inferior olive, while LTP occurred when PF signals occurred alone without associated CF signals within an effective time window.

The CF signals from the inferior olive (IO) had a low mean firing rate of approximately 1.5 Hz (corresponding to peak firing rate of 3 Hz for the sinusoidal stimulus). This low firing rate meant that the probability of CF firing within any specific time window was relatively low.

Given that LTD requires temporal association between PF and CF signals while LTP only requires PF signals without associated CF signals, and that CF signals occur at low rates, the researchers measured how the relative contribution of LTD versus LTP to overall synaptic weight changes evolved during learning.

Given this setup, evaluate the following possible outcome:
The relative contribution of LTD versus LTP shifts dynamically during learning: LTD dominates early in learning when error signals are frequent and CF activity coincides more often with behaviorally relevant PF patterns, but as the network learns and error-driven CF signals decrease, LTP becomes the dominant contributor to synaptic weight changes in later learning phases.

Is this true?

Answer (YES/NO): NO